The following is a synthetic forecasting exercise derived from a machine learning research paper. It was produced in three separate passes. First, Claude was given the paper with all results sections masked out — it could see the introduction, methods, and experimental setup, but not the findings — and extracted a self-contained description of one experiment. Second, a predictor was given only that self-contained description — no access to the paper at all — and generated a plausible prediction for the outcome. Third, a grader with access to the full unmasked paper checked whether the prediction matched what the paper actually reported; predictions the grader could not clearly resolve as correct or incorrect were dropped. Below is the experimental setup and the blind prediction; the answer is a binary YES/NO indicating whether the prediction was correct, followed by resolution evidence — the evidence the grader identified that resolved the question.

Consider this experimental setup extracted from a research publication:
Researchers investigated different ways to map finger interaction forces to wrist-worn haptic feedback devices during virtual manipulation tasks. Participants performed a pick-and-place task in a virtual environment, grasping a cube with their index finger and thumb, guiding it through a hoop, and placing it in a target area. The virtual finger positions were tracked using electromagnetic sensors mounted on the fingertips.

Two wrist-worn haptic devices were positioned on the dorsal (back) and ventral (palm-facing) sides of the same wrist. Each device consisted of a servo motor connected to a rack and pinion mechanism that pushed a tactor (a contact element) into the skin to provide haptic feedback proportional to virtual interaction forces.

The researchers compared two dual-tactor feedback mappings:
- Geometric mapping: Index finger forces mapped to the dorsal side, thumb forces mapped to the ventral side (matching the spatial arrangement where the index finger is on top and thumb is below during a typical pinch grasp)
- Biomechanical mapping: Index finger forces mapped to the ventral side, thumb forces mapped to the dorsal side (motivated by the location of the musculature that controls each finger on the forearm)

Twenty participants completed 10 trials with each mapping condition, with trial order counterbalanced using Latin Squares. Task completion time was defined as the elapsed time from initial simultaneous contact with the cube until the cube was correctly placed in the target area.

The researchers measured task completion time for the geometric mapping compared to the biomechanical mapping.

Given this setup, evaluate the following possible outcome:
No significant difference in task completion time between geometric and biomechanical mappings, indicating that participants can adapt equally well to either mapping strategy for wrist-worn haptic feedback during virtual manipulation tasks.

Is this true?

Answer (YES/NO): YES